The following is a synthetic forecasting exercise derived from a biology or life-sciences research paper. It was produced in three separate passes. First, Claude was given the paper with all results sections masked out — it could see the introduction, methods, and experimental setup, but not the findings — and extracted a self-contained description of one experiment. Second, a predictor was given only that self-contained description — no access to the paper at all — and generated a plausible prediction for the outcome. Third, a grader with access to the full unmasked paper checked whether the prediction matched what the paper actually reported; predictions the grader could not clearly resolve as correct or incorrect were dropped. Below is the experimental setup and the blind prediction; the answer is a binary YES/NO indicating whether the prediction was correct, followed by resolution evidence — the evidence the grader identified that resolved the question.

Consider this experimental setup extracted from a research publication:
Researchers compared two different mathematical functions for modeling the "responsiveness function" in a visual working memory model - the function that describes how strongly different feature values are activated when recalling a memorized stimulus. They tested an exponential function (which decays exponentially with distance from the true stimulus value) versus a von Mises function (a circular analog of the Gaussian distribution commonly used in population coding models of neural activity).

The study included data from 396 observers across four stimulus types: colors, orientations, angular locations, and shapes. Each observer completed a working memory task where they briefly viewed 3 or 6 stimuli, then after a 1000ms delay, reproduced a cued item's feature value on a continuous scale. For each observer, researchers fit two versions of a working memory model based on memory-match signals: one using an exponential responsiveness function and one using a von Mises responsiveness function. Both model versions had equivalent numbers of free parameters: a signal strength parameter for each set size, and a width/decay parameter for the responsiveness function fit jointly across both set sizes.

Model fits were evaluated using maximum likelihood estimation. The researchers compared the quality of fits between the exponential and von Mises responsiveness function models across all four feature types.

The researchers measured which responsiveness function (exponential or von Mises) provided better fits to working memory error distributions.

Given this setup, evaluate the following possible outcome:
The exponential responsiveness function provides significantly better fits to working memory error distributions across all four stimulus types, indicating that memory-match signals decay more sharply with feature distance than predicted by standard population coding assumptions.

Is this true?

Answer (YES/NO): NO